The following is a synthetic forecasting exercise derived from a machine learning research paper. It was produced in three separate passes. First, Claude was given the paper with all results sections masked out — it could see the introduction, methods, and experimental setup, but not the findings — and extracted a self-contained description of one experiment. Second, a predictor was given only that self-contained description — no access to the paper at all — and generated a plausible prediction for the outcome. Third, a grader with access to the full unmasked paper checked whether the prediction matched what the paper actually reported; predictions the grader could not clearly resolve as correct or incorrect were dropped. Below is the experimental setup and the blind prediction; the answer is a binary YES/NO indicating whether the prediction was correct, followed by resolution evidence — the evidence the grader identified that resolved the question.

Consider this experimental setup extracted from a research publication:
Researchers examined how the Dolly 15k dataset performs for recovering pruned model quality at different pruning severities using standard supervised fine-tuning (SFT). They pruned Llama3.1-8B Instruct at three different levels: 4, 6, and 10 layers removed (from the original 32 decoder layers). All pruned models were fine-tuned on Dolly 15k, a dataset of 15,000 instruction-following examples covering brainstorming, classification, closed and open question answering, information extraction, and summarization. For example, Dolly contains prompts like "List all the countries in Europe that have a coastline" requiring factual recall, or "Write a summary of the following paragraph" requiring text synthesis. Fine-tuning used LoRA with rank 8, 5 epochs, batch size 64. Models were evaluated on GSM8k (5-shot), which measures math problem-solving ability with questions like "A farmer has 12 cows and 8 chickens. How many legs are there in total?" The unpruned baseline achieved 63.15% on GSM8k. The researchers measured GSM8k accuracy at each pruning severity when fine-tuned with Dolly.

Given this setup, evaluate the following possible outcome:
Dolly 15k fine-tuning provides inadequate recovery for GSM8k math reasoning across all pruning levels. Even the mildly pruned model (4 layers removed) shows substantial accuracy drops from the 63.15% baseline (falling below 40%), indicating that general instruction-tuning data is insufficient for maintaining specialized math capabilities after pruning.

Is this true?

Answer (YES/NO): NO